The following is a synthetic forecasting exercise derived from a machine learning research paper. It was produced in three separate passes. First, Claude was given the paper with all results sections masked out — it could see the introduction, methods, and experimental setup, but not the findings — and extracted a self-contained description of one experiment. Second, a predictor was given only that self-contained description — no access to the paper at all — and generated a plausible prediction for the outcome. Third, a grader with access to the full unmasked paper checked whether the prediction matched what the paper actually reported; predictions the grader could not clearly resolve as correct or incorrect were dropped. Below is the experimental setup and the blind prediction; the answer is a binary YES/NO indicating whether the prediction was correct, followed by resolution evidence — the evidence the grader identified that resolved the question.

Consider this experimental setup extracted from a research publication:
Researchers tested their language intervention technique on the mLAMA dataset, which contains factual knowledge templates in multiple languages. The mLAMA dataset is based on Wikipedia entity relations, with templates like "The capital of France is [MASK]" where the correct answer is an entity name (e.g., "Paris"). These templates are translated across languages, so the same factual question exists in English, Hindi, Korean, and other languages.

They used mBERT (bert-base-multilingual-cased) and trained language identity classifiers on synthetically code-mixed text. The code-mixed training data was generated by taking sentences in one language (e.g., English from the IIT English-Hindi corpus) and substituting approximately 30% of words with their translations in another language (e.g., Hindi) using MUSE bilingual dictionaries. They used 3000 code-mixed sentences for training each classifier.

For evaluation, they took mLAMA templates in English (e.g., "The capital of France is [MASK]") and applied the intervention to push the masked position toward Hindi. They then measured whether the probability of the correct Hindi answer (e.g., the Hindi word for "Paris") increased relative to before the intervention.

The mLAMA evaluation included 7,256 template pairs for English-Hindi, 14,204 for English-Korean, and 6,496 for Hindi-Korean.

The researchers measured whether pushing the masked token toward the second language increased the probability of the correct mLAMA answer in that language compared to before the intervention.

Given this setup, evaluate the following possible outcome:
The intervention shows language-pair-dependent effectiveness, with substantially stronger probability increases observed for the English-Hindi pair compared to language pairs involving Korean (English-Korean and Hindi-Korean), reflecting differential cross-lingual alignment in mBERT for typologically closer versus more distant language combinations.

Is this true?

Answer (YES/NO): NO